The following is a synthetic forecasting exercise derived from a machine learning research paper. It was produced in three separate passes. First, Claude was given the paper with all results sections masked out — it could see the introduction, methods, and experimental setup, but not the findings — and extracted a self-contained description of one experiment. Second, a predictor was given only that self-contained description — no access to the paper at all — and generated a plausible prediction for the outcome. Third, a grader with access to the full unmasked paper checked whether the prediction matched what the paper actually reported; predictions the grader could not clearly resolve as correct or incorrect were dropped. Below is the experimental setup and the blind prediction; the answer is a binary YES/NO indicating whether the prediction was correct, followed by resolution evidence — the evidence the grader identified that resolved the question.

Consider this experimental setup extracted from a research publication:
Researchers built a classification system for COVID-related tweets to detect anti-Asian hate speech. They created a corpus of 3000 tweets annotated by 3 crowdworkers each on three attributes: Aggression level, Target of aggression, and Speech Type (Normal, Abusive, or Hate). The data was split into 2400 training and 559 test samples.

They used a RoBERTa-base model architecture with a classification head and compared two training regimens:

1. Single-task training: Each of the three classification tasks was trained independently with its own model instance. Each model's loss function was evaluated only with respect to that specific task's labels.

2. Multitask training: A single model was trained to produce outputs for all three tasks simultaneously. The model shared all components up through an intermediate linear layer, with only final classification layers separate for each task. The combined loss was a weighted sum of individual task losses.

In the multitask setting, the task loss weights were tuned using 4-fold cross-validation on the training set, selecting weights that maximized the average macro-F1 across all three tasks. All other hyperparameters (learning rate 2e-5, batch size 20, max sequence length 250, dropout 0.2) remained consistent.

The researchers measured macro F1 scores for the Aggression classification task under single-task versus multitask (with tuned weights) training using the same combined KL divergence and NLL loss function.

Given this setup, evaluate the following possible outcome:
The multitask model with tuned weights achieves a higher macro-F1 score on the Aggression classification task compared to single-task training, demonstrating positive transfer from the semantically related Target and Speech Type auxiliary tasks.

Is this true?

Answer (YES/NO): NO